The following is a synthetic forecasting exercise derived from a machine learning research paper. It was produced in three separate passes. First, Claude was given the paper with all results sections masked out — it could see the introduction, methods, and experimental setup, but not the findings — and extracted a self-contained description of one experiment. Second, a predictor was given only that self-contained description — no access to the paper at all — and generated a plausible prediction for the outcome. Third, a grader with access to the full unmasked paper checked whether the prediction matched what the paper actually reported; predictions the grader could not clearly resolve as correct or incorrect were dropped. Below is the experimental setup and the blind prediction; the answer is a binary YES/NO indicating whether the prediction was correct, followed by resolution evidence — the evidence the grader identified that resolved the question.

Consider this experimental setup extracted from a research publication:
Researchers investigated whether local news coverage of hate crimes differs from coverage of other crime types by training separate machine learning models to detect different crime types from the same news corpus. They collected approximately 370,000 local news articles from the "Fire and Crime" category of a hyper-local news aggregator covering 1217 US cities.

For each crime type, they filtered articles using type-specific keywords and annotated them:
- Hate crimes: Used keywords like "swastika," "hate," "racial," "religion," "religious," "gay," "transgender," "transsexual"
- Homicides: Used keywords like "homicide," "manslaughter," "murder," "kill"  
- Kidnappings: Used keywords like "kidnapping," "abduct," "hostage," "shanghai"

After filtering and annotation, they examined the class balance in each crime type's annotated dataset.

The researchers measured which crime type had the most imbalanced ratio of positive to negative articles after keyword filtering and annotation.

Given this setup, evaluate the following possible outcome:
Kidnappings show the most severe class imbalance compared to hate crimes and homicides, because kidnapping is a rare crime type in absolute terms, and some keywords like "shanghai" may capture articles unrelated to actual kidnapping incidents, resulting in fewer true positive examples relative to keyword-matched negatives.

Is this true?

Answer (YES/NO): NO